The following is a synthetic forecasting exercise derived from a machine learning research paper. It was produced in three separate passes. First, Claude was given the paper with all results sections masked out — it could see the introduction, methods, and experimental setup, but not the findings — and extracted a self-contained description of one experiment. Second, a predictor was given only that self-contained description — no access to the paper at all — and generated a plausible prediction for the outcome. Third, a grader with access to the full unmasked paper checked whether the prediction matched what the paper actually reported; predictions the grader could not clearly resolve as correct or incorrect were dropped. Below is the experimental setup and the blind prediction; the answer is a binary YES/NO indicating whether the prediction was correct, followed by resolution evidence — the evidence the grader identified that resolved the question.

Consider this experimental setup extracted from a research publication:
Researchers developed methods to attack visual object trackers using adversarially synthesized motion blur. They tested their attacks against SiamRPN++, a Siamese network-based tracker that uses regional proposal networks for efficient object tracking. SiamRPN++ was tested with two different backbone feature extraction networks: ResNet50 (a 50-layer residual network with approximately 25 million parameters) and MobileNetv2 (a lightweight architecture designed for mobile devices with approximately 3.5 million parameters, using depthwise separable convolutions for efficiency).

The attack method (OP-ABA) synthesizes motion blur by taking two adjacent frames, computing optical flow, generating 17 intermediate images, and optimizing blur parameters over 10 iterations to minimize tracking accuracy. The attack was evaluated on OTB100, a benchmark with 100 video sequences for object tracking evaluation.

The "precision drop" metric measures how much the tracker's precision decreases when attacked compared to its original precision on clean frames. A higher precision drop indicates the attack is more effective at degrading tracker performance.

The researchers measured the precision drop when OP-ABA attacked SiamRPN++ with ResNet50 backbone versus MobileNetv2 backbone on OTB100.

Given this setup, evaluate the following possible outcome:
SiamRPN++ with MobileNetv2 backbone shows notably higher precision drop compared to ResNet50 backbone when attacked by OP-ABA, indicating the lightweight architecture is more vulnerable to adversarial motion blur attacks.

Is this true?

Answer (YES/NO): YES